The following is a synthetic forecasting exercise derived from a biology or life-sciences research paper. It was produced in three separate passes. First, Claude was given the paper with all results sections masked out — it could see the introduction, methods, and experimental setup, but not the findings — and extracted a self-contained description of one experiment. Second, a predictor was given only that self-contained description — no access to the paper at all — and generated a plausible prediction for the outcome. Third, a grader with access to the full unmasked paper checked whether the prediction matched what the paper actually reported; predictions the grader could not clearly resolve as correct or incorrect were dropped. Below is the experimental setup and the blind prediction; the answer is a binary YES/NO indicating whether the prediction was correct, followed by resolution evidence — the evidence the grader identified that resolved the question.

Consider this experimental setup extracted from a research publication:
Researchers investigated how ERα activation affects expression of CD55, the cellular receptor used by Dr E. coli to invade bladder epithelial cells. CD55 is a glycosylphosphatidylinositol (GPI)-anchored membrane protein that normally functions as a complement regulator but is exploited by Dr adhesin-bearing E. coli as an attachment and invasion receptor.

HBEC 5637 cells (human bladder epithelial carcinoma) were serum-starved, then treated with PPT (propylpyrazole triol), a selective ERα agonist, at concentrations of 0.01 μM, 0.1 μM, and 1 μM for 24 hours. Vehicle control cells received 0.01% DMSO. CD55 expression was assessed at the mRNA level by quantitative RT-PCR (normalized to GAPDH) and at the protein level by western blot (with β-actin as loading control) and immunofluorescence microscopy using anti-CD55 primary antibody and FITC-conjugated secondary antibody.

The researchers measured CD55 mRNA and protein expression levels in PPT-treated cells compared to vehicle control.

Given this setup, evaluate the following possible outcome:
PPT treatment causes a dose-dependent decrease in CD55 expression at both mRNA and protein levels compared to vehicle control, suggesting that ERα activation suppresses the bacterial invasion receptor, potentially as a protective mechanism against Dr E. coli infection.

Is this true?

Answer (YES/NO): YES